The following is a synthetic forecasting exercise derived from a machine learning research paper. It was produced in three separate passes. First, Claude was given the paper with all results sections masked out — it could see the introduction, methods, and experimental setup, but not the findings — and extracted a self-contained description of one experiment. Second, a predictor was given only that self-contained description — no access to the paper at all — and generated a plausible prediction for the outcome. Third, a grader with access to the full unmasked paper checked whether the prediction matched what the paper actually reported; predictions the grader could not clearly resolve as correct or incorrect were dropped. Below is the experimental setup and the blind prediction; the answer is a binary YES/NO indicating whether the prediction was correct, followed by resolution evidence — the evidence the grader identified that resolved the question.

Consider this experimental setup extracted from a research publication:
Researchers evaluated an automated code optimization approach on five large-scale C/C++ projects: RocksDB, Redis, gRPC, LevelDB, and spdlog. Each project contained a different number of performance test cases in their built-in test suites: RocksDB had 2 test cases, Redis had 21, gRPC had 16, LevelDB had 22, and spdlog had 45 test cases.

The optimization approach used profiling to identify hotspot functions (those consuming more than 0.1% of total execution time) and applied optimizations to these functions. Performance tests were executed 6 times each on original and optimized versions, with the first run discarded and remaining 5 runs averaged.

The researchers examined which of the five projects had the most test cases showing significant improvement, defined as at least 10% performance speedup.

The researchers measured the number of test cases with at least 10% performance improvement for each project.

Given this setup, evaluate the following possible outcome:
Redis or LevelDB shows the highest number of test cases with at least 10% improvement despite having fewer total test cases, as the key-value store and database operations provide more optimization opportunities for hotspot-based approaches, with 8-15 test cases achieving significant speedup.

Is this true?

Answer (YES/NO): NO